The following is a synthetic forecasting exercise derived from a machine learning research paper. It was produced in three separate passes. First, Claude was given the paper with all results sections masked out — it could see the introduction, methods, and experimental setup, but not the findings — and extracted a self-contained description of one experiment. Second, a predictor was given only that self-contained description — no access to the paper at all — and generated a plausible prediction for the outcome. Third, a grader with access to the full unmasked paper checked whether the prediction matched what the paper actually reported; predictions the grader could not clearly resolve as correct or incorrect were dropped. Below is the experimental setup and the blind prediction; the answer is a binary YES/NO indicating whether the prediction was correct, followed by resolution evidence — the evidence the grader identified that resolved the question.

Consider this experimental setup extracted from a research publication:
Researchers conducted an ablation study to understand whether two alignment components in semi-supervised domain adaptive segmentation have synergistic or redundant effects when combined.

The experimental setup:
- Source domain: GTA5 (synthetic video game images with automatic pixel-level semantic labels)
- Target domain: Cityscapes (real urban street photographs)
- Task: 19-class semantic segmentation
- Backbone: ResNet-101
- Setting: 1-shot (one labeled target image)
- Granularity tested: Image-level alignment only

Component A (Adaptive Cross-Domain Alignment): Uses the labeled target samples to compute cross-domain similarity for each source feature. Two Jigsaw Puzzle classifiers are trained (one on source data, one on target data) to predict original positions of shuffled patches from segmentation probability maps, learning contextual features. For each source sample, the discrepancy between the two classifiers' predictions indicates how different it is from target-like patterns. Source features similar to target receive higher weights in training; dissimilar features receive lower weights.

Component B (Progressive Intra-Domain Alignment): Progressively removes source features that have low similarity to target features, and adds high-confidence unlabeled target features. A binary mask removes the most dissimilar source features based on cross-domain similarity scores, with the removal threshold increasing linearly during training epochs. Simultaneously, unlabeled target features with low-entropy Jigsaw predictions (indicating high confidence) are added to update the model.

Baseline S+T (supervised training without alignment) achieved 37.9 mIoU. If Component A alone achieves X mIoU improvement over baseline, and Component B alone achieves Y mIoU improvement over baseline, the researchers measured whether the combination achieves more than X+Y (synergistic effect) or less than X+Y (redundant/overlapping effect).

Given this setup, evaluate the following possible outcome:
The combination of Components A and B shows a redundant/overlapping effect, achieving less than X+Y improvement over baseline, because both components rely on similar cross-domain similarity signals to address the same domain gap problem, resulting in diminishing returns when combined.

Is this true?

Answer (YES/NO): YES